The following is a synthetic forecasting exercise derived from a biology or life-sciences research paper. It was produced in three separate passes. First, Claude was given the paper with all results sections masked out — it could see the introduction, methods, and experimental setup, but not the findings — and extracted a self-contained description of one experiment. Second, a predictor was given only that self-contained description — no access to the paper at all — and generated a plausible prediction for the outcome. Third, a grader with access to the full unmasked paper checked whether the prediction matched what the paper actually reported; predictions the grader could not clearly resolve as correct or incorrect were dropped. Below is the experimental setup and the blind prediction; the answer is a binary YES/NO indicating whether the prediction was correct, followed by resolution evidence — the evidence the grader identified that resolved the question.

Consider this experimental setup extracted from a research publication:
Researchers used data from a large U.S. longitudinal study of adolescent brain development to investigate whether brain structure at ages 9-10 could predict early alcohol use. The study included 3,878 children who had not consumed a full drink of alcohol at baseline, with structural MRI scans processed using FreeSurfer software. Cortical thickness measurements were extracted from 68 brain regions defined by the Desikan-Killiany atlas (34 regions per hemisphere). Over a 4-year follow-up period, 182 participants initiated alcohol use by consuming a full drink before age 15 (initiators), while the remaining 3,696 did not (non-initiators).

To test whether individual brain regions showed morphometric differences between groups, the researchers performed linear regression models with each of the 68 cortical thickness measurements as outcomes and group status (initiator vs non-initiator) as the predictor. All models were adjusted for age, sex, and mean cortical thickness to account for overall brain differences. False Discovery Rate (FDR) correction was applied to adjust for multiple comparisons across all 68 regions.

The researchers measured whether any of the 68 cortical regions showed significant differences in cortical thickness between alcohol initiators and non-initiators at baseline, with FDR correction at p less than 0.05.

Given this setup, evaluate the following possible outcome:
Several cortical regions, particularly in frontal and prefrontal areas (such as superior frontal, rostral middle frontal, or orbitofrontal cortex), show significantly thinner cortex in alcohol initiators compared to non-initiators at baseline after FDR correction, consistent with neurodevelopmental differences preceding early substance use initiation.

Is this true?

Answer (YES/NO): NO